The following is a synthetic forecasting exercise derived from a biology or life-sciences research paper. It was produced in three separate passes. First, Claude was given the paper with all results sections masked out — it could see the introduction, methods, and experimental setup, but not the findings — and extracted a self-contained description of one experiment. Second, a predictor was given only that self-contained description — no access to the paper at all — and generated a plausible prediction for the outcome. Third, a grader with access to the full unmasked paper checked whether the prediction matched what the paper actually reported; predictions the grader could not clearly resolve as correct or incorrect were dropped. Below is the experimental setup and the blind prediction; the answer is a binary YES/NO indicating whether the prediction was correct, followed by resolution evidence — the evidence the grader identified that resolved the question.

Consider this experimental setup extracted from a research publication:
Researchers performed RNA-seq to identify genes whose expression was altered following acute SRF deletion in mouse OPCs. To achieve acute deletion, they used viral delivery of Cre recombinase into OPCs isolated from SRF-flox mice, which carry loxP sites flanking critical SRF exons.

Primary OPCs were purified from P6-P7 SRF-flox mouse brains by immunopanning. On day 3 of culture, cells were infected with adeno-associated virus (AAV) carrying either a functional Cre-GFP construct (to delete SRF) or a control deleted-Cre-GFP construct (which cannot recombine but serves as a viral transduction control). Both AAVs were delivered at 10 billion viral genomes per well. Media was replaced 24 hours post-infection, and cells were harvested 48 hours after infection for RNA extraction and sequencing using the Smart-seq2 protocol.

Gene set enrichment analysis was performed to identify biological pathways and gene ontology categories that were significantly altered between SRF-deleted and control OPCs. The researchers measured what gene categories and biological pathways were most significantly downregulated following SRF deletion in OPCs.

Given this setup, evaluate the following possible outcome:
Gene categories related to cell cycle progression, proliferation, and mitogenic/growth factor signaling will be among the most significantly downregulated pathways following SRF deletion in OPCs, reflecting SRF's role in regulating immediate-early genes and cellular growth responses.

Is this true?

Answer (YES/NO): NO